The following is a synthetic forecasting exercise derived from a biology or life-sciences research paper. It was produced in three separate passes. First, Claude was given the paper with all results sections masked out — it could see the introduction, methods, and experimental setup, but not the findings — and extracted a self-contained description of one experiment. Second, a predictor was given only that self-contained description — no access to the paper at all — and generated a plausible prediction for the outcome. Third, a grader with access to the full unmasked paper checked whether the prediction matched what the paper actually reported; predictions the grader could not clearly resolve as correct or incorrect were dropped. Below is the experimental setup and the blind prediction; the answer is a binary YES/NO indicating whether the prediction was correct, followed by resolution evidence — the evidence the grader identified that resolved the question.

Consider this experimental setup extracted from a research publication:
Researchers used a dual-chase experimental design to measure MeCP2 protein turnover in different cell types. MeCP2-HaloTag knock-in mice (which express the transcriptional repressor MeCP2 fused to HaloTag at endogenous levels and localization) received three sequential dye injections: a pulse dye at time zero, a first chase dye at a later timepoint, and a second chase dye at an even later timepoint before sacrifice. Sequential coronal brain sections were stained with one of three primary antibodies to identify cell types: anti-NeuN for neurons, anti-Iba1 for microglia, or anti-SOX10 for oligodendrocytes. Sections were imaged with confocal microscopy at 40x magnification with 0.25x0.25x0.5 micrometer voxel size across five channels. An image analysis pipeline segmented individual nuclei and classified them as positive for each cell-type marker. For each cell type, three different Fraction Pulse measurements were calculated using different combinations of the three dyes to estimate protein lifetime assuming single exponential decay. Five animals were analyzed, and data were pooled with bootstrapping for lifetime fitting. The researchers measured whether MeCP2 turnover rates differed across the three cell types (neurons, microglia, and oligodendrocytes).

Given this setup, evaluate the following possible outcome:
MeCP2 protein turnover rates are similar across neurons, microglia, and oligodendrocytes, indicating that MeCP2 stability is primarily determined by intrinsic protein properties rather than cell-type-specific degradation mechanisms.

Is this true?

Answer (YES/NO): YES